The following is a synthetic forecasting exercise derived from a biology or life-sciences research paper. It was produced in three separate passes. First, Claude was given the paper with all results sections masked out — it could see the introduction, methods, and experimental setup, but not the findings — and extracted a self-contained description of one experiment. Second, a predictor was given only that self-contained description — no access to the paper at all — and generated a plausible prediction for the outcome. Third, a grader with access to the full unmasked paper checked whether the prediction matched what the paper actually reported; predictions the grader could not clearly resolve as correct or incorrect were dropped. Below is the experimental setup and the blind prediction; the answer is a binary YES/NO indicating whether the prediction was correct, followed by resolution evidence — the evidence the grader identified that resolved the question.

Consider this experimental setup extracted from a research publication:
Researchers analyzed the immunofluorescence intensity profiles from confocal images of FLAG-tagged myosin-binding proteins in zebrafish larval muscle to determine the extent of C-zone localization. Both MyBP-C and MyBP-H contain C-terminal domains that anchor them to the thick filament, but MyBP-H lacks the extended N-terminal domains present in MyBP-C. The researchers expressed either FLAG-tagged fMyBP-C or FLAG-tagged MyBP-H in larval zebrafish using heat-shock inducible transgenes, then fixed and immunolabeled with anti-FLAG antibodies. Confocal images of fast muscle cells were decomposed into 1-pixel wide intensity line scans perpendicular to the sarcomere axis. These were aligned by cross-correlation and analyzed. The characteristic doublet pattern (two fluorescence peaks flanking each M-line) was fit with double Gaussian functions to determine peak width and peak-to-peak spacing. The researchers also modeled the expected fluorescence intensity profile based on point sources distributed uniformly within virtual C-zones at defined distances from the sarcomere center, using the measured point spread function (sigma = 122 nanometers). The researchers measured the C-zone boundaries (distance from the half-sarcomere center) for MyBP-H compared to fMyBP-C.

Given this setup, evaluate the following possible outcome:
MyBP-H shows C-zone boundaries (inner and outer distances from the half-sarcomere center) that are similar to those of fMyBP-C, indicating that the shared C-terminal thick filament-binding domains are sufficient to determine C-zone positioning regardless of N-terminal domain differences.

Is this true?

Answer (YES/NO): NO